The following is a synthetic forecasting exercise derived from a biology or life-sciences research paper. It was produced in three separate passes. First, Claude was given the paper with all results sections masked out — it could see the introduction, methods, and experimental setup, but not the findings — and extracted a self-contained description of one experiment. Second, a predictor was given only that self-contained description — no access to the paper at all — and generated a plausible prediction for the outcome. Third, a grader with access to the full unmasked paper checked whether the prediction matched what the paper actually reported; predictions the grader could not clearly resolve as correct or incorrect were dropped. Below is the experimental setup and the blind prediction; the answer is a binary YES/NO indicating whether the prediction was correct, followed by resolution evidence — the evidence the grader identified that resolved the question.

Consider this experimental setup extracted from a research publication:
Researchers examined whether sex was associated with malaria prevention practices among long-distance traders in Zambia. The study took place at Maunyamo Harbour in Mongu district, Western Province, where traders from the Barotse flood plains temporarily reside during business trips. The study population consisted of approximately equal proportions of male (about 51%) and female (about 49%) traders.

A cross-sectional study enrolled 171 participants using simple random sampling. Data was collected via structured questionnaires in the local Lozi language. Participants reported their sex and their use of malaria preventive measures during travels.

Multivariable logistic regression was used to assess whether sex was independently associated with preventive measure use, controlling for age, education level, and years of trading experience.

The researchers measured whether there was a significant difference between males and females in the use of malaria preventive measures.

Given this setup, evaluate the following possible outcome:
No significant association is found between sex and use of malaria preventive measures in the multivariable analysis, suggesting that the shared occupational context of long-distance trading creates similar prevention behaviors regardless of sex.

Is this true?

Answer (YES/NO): YES